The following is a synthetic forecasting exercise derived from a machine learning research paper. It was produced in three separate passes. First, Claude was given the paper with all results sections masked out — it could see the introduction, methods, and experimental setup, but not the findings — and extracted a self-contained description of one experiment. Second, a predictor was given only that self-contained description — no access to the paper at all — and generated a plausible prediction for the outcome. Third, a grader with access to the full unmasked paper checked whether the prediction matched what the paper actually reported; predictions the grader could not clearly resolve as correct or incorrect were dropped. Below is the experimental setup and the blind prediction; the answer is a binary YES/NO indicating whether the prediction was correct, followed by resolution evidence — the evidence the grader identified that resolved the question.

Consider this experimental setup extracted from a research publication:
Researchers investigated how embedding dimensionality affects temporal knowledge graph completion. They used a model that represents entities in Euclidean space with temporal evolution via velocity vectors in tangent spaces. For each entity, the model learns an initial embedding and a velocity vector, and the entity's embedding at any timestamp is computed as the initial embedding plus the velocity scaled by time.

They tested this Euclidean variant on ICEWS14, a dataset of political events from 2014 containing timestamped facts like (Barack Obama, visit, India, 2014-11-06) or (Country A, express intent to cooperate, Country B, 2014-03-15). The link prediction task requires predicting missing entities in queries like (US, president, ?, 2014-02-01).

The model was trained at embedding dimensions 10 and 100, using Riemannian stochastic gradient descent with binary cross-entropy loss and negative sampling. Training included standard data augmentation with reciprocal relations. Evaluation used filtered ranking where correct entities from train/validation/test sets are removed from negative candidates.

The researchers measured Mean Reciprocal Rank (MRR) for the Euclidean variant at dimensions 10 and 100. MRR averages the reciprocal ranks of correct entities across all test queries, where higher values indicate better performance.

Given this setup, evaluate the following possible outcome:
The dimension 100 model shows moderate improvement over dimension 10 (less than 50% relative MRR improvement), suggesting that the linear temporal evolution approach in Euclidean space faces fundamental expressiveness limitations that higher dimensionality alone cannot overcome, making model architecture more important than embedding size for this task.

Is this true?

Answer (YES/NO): NO